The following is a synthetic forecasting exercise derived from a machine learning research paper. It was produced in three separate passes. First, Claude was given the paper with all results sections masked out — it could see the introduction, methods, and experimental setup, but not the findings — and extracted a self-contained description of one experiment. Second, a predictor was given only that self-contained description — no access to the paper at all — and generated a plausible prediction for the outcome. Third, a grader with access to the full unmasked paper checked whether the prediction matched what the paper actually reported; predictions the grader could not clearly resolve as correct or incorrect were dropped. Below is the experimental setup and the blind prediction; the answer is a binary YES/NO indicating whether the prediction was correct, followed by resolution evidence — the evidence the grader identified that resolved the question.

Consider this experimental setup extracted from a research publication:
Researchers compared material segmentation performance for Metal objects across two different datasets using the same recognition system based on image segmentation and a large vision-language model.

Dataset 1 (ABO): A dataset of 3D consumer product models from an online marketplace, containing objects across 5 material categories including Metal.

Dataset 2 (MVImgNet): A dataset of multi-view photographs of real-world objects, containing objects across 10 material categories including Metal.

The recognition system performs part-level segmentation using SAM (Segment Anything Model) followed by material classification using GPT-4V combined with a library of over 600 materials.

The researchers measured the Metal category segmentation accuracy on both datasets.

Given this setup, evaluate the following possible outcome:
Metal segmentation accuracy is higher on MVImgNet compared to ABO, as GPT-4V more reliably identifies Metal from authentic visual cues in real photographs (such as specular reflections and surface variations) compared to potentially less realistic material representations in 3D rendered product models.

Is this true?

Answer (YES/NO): YES